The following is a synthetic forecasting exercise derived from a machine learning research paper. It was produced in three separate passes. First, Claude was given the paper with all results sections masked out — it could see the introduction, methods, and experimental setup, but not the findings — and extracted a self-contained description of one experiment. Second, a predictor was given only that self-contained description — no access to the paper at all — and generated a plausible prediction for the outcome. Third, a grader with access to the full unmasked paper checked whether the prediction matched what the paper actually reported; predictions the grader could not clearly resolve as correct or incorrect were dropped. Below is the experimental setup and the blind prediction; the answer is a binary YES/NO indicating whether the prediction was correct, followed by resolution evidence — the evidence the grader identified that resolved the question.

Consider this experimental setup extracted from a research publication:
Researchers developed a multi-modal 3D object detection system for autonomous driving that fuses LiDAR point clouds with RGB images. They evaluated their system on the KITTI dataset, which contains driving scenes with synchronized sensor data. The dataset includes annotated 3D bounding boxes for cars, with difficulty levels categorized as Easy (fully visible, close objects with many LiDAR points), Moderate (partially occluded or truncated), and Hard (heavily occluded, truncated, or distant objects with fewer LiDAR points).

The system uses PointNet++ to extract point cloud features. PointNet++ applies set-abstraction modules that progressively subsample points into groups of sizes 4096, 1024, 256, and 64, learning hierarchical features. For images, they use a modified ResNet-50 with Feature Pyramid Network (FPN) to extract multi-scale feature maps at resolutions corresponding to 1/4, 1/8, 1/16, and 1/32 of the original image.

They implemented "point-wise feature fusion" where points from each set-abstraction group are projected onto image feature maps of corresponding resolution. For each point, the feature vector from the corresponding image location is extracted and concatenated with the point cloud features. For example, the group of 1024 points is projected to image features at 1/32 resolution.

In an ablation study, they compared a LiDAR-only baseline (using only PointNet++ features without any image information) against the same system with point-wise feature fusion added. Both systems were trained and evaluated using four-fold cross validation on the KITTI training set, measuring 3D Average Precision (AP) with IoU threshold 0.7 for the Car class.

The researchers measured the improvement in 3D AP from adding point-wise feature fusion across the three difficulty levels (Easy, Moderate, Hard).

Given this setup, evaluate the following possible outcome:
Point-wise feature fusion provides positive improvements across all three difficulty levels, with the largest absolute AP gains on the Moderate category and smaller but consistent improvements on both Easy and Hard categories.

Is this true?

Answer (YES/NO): NO